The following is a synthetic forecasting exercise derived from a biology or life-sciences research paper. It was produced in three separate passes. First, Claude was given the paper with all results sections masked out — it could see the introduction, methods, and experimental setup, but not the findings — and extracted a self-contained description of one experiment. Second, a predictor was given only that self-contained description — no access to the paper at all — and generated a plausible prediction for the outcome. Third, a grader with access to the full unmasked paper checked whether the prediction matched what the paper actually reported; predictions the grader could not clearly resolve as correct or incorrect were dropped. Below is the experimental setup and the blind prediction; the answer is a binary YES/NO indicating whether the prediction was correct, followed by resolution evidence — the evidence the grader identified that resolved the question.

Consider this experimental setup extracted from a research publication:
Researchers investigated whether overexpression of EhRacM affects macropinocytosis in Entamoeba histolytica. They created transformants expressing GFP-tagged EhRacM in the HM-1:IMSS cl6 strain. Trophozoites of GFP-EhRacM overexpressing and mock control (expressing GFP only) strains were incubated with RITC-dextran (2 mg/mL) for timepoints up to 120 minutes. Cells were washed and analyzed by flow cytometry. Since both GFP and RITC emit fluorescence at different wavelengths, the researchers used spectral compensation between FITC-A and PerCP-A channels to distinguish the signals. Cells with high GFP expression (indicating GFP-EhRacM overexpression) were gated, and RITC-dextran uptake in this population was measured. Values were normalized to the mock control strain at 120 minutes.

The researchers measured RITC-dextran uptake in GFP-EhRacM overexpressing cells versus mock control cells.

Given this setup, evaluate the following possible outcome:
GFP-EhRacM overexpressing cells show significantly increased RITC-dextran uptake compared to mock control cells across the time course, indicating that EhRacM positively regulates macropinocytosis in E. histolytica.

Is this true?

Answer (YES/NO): NO